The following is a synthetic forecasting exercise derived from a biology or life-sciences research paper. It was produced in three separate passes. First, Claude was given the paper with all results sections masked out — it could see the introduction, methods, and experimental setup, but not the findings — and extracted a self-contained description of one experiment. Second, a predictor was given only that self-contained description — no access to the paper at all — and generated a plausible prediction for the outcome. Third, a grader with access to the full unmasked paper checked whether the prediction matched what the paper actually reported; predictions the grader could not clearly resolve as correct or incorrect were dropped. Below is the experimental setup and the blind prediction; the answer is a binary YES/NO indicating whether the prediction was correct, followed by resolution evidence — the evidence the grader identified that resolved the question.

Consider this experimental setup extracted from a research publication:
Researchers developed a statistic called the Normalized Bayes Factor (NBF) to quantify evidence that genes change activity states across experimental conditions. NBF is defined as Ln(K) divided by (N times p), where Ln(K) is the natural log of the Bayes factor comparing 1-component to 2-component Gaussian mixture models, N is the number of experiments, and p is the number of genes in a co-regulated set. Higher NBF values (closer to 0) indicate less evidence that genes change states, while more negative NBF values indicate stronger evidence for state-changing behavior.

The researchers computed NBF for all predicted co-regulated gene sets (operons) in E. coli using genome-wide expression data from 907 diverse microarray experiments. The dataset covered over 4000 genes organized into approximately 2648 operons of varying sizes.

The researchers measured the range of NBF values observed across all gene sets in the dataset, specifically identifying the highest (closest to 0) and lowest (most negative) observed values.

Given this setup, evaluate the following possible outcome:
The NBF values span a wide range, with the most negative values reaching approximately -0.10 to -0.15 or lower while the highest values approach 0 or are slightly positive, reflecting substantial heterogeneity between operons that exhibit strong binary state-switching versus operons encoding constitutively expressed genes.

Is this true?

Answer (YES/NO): NO